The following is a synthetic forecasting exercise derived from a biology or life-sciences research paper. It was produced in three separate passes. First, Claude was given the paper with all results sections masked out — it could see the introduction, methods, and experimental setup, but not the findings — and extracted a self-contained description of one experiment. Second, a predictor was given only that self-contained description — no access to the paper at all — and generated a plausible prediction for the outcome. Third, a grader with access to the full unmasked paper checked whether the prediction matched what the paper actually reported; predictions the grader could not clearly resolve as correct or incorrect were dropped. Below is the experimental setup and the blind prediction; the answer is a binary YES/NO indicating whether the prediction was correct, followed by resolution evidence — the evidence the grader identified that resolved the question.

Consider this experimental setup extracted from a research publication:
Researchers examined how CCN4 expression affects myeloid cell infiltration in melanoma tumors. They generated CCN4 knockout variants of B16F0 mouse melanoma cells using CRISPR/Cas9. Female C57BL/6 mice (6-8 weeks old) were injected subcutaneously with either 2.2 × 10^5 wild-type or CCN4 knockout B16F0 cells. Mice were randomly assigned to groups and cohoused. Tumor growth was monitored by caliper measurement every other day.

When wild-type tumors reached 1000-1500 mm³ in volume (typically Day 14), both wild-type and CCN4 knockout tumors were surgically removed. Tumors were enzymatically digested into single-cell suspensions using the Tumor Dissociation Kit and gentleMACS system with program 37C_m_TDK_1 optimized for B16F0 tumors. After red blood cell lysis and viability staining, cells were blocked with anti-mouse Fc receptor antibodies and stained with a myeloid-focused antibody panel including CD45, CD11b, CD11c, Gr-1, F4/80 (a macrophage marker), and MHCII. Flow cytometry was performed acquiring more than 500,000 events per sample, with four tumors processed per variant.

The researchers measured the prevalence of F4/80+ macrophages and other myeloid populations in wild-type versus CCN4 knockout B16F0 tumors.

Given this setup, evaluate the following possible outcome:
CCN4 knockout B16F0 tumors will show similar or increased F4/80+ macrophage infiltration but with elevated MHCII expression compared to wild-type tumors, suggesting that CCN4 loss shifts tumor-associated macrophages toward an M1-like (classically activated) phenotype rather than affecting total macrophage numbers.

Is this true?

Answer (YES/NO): NO